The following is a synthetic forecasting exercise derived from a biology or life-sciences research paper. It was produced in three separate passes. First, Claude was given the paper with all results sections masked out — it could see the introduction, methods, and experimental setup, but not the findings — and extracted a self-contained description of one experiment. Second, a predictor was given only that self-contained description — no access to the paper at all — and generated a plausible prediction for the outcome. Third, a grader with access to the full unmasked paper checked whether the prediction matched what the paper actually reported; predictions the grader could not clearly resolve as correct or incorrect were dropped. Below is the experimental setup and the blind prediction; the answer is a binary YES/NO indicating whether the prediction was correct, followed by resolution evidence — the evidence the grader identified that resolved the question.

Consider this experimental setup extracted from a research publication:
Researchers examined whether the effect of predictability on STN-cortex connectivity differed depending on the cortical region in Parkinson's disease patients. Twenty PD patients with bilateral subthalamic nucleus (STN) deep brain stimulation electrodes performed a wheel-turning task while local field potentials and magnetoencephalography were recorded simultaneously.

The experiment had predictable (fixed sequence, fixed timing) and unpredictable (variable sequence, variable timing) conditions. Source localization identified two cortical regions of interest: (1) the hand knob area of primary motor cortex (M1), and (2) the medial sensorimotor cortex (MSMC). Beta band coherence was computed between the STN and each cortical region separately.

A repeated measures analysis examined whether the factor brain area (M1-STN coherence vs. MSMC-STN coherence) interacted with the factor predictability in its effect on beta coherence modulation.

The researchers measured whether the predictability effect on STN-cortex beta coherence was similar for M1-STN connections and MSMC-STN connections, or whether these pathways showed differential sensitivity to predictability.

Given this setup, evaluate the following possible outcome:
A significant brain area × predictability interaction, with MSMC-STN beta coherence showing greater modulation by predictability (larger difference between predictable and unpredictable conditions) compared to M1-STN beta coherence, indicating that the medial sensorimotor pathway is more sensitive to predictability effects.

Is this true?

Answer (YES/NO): NO